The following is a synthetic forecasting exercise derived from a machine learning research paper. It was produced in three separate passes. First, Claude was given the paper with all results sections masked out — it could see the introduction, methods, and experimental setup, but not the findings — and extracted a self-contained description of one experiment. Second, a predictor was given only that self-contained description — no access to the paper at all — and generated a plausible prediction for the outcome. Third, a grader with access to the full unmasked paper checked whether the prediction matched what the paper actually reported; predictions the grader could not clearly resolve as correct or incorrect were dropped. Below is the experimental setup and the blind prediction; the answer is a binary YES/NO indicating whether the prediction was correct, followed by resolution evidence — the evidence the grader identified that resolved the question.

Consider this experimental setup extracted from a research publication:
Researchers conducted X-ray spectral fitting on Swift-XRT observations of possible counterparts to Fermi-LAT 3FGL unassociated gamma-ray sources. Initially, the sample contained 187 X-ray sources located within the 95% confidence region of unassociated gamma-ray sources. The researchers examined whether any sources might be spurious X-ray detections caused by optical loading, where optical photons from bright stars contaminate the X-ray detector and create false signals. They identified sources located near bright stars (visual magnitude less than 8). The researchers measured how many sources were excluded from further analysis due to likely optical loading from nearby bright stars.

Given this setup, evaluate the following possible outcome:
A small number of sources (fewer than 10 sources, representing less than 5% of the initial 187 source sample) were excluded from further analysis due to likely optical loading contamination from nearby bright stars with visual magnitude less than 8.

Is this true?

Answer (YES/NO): YES